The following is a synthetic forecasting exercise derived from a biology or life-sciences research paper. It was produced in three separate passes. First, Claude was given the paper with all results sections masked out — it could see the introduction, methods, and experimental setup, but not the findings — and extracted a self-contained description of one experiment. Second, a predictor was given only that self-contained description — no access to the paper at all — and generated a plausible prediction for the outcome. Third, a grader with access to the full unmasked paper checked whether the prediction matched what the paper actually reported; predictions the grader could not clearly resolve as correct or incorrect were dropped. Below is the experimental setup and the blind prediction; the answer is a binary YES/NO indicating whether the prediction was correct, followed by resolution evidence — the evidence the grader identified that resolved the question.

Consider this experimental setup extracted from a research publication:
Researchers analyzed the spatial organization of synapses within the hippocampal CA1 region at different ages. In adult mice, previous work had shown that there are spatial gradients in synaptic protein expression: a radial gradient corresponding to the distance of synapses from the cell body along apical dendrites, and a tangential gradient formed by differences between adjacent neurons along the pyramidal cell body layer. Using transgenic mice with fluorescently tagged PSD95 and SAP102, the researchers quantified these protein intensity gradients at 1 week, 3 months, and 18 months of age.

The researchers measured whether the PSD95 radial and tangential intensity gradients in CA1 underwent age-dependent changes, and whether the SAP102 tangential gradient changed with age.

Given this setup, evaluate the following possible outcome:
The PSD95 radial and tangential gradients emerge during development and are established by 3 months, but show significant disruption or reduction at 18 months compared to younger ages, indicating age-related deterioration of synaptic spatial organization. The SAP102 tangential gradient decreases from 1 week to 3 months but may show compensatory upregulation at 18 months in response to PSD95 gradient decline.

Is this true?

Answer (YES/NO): NO